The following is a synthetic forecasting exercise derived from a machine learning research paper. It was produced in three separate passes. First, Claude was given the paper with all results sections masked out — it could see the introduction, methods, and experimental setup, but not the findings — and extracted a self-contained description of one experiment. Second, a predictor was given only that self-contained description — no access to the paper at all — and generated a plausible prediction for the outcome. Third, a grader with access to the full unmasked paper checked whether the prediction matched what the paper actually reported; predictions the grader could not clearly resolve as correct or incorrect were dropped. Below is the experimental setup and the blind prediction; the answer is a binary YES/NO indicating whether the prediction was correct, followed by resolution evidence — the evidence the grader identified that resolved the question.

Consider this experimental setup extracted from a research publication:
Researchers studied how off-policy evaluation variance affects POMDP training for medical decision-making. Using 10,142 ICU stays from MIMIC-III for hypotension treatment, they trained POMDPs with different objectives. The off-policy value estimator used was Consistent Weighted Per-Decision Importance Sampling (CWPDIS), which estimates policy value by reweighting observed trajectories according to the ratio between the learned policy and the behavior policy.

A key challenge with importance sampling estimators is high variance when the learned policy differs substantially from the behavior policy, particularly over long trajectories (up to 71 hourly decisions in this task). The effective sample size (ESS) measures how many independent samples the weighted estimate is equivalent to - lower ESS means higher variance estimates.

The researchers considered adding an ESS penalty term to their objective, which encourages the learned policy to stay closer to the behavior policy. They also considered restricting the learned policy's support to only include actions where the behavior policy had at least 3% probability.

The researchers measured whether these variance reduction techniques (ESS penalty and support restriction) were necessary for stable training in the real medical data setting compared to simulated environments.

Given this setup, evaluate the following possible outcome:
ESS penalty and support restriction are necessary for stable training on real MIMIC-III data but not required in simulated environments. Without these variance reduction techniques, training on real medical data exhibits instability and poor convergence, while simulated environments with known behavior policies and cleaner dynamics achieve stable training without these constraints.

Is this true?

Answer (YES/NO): YES